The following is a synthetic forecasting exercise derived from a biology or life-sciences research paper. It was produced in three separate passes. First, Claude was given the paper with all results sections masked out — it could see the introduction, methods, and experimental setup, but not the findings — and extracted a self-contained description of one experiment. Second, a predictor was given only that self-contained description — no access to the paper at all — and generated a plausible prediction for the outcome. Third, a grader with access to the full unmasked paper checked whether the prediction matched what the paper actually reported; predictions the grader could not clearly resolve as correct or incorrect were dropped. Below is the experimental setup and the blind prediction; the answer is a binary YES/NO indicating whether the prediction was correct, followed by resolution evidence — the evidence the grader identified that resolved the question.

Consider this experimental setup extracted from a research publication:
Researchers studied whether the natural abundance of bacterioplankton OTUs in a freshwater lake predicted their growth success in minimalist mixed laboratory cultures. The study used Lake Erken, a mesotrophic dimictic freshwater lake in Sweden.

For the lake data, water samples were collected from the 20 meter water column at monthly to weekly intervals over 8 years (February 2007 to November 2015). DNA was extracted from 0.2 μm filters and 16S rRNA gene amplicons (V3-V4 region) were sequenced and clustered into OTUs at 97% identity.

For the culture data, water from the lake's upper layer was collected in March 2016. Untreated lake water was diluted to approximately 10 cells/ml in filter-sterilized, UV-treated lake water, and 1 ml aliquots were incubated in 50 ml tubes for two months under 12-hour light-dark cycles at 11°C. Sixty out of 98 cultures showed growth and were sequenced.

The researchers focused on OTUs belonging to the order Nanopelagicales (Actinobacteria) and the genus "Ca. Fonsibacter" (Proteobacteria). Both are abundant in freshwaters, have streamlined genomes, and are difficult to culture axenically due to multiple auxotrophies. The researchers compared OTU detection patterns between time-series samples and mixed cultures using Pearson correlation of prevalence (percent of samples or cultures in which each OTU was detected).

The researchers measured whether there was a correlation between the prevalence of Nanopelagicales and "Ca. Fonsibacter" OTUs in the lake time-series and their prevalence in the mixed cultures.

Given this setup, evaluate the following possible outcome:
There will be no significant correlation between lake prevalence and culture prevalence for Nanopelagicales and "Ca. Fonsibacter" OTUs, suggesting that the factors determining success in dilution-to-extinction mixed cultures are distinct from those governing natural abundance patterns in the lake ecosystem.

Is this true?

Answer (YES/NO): NO